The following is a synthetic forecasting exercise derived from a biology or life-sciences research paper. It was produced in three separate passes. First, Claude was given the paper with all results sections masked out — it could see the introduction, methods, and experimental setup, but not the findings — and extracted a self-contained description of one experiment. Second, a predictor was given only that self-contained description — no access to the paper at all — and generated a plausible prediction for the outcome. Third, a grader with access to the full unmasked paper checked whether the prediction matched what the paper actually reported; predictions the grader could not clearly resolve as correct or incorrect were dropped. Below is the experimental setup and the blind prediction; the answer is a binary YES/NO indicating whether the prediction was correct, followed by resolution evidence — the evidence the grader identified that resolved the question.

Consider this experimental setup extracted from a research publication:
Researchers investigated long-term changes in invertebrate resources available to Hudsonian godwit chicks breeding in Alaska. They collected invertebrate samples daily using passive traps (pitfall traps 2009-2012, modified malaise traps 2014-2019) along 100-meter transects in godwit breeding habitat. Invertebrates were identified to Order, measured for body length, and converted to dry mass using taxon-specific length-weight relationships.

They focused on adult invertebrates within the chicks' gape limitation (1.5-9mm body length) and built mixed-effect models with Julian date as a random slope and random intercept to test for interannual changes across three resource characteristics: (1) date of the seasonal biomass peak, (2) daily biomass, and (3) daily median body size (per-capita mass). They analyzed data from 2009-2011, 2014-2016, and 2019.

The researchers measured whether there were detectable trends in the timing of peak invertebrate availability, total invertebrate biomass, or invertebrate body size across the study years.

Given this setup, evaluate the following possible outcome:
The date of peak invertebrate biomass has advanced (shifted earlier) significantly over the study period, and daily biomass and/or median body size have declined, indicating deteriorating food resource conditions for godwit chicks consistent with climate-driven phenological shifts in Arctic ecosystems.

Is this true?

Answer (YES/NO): NO